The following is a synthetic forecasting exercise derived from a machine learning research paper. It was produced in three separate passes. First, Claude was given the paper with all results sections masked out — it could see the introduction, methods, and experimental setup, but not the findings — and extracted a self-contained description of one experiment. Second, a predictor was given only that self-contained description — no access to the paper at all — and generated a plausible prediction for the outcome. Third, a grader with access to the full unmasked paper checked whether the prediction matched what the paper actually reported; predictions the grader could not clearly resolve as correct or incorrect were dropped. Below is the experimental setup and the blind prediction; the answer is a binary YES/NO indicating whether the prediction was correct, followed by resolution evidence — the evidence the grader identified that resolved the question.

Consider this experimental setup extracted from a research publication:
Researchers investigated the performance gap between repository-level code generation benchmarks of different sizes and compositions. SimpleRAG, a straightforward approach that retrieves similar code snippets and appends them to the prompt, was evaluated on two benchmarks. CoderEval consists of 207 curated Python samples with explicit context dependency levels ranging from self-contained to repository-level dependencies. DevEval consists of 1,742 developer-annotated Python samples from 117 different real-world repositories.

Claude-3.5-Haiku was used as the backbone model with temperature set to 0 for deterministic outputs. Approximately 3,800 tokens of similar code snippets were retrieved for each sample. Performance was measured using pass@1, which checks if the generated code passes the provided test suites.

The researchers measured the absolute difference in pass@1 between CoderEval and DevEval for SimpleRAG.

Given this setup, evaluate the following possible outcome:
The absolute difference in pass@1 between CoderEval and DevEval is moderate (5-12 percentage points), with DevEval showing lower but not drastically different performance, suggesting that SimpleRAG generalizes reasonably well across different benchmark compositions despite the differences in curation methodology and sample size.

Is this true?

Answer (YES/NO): NO